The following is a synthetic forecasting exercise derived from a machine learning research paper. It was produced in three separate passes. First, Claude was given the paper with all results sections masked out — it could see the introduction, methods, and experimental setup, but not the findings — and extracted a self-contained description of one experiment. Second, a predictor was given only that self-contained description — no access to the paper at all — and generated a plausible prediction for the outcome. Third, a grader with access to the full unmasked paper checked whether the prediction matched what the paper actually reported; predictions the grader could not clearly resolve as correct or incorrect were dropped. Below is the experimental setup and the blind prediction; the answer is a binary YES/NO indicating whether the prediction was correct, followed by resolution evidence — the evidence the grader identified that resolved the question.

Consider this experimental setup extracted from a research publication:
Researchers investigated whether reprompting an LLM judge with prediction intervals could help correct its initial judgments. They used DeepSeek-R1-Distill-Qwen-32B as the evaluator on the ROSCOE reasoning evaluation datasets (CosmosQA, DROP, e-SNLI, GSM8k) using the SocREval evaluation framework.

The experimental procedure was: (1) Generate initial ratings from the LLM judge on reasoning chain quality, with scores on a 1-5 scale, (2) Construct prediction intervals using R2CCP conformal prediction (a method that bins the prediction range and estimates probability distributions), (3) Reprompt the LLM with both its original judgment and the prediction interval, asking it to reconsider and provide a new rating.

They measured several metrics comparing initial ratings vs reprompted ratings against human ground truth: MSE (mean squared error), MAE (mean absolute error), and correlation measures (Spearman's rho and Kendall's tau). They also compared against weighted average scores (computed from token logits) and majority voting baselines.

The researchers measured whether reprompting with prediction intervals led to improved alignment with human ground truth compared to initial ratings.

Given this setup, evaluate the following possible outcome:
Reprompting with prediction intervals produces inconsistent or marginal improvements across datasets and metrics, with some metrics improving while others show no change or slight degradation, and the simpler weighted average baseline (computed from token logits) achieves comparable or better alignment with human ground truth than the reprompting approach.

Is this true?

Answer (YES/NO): YES